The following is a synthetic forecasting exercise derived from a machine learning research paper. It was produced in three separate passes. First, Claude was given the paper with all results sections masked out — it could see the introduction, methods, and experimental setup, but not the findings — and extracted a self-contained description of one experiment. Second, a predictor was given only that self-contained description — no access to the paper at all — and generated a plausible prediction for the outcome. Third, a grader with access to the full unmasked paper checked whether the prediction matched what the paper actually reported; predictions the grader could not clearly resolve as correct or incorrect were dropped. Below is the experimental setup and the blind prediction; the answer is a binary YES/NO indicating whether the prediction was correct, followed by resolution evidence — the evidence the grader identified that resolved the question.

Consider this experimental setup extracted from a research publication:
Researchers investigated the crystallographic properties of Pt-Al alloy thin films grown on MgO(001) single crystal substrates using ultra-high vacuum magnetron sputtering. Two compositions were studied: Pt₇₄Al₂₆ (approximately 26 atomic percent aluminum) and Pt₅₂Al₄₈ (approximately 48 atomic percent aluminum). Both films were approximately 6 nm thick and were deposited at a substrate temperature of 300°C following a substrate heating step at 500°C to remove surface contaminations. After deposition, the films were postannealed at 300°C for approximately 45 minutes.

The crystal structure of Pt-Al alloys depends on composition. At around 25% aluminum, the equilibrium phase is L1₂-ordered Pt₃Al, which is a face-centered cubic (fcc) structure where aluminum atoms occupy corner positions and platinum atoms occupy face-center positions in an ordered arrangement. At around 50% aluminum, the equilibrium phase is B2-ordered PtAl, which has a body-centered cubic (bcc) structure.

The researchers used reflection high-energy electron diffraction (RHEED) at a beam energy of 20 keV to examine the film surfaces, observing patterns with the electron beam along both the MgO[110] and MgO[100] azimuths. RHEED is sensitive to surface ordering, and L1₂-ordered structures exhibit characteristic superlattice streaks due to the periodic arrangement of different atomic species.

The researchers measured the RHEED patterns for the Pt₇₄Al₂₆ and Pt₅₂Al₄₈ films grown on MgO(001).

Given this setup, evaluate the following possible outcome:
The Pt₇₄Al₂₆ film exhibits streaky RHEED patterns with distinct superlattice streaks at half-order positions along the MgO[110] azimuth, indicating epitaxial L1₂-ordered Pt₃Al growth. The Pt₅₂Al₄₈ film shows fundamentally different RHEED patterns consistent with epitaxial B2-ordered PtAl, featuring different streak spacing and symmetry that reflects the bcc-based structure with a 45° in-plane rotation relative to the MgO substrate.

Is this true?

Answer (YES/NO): NO